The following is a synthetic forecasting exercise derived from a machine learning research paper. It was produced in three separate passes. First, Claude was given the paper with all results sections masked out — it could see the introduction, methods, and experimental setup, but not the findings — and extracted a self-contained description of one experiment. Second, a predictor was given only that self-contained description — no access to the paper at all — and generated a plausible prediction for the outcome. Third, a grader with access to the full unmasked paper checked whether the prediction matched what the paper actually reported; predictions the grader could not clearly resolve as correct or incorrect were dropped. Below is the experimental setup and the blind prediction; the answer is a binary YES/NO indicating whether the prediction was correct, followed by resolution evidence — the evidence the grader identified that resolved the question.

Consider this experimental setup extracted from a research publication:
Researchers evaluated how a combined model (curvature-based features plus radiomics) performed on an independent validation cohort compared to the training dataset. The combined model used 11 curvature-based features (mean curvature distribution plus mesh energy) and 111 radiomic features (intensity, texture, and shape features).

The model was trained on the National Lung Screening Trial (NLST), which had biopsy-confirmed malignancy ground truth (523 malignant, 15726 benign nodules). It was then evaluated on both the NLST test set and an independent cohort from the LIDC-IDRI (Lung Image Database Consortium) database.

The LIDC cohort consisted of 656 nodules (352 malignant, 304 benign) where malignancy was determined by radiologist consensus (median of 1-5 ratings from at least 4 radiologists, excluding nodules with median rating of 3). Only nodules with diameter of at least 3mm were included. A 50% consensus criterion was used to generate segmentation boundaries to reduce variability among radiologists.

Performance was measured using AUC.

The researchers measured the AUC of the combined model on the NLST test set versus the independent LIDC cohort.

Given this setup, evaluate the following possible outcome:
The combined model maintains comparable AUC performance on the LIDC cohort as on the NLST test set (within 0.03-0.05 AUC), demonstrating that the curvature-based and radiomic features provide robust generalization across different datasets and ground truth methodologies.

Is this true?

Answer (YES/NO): NO